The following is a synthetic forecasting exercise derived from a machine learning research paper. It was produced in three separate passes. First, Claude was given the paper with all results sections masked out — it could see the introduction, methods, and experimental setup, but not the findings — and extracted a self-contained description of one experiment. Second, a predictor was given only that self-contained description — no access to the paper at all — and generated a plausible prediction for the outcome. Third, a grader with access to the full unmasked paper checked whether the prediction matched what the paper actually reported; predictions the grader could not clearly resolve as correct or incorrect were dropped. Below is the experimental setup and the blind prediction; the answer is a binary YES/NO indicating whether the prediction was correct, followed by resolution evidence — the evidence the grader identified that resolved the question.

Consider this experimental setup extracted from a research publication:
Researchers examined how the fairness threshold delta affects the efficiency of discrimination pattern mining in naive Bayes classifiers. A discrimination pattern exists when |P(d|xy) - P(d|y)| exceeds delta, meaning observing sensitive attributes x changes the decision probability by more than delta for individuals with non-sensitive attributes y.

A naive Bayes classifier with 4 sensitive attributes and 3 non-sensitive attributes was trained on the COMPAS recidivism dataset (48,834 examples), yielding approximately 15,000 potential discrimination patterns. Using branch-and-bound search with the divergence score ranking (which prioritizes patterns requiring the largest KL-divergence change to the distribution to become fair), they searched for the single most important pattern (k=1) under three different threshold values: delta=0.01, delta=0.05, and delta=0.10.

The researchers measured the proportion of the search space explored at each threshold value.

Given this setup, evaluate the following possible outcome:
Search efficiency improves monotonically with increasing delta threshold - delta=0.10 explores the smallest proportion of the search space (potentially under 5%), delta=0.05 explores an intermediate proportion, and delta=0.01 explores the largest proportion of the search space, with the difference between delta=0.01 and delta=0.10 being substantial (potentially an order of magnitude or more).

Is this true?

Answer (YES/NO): NO